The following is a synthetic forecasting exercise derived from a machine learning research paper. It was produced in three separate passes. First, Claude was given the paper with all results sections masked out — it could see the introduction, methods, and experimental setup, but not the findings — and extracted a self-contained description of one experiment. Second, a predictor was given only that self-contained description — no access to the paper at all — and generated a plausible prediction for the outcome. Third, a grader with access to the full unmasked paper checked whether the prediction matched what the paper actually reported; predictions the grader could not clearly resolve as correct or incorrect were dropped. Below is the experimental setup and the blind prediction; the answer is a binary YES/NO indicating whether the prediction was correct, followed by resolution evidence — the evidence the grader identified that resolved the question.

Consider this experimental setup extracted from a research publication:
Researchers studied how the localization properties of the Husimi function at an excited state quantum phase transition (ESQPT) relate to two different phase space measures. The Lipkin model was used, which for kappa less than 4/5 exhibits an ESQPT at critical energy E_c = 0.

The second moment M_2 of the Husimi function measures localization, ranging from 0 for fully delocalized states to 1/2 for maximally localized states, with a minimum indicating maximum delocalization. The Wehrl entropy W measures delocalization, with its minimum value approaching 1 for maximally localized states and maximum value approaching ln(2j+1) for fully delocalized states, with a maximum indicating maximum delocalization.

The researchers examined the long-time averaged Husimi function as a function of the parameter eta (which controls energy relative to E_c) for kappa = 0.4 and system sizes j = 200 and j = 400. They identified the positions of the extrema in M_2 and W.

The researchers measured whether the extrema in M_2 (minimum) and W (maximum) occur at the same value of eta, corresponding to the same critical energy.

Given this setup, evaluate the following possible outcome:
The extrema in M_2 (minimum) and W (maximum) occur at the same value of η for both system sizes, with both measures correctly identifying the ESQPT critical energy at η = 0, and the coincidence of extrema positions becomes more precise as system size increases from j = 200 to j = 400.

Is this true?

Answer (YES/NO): NO